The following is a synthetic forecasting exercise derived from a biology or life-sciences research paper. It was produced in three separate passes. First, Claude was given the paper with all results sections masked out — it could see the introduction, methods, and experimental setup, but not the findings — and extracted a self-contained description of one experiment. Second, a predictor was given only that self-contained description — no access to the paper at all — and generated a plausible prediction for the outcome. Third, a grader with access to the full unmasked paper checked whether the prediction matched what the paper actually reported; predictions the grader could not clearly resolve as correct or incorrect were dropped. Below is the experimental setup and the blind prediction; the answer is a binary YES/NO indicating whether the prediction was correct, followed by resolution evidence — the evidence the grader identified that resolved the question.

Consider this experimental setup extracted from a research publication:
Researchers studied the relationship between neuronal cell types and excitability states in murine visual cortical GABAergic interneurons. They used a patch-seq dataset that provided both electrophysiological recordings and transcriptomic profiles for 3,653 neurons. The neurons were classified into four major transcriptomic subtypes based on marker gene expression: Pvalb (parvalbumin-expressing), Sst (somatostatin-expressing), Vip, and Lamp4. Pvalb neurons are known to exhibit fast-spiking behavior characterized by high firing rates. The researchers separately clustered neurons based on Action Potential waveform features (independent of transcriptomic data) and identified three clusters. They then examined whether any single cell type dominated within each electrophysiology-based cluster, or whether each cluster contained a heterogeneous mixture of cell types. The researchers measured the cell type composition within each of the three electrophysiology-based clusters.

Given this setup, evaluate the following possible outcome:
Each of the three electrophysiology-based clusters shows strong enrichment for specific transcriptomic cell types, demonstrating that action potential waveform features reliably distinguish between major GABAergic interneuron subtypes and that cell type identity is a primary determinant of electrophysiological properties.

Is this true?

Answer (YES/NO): NO